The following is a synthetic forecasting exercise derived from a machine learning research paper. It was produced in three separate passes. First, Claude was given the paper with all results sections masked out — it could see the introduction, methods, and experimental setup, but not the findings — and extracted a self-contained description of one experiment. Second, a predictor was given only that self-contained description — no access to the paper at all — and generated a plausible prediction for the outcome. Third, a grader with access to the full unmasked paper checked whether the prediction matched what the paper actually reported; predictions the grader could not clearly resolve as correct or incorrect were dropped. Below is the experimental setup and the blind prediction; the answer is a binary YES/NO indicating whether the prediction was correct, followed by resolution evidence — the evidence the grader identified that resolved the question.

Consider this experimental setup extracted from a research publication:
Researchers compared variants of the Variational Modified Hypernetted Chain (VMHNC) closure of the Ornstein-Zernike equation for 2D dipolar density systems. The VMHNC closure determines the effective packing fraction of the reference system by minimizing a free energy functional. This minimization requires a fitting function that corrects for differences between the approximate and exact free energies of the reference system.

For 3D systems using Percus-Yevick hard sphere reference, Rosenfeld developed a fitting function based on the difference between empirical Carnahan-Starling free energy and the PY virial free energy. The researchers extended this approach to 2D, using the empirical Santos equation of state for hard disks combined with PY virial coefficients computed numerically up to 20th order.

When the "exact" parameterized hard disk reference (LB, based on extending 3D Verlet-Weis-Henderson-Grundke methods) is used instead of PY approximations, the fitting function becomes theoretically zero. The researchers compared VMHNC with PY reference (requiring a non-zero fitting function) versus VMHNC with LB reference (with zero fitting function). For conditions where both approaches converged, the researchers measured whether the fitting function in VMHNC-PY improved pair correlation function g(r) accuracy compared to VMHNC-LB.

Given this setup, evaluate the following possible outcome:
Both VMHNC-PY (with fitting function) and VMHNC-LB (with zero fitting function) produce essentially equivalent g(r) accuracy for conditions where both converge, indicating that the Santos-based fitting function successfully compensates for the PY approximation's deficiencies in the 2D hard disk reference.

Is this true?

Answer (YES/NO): NO